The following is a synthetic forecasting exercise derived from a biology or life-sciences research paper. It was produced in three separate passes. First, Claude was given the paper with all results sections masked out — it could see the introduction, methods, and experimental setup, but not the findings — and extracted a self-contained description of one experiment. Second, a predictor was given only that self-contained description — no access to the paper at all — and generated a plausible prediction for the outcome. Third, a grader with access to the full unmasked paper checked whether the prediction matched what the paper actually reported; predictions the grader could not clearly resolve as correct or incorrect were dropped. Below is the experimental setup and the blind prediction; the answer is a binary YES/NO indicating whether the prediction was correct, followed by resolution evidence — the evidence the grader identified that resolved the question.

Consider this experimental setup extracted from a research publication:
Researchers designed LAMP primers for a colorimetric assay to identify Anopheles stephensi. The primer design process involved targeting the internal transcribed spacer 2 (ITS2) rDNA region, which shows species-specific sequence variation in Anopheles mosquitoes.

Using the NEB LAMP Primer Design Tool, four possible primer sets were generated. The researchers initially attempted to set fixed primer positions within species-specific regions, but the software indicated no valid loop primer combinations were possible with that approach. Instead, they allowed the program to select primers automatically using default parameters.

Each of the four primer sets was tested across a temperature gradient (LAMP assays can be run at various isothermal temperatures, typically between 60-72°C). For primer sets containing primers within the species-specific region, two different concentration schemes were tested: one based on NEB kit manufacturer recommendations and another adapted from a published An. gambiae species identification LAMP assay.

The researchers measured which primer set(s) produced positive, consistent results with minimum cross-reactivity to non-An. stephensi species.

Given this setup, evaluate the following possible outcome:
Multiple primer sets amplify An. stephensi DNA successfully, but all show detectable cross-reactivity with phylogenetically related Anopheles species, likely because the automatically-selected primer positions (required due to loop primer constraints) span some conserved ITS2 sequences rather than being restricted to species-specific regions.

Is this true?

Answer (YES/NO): NO